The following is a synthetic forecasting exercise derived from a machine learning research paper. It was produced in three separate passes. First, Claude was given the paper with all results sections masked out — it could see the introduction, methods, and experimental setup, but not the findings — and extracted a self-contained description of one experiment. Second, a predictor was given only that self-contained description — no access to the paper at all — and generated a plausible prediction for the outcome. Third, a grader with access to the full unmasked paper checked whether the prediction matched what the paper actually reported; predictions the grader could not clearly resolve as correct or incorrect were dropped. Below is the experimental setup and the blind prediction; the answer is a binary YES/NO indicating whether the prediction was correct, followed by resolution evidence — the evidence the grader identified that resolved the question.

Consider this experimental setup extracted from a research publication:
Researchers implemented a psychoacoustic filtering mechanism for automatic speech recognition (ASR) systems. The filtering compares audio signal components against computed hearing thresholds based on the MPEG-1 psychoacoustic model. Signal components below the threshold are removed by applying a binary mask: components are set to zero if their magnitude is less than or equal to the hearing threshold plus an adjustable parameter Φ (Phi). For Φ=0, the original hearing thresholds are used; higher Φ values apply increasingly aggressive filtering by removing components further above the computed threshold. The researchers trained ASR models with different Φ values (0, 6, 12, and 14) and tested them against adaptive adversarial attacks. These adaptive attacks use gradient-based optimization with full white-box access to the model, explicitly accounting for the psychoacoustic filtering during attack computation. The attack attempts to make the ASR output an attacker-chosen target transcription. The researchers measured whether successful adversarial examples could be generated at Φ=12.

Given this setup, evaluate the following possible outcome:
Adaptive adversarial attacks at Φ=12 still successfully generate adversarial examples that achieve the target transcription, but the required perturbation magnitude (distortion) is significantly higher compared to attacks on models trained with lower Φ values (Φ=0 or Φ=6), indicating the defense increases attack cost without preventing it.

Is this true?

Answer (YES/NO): YES